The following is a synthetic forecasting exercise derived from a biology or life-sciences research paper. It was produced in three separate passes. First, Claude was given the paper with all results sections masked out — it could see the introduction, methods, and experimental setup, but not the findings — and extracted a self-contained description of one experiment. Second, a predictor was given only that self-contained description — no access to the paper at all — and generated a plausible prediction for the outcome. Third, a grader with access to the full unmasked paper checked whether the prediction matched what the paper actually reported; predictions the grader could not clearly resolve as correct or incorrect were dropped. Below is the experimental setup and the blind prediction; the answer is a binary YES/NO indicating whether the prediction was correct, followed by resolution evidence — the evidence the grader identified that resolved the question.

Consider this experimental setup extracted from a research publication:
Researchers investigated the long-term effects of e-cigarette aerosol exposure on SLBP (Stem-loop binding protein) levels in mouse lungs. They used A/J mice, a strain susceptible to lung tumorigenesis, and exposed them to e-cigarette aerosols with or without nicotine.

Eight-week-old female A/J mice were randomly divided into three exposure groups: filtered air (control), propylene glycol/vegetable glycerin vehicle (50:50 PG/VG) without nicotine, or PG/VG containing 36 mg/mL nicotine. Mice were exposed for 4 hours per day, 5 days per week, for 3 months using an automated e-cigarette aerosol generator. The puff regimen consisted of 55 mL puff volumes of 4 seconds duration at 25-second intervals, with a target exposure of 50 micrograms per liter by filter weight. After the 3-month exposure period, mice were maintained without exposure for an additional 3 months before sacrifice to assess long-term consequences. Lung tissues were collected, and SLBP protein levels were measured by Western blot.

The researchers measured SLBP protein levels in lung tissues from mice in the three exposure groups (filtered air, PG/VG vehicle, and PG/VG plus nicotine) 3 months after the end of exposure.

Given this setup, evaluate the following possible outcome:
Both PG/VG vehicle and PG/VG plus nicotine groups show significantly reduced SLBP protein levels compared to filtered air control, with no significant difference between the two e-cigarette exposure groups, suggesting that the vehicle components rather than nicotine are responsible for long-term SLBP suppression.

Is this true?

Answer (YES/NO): NO